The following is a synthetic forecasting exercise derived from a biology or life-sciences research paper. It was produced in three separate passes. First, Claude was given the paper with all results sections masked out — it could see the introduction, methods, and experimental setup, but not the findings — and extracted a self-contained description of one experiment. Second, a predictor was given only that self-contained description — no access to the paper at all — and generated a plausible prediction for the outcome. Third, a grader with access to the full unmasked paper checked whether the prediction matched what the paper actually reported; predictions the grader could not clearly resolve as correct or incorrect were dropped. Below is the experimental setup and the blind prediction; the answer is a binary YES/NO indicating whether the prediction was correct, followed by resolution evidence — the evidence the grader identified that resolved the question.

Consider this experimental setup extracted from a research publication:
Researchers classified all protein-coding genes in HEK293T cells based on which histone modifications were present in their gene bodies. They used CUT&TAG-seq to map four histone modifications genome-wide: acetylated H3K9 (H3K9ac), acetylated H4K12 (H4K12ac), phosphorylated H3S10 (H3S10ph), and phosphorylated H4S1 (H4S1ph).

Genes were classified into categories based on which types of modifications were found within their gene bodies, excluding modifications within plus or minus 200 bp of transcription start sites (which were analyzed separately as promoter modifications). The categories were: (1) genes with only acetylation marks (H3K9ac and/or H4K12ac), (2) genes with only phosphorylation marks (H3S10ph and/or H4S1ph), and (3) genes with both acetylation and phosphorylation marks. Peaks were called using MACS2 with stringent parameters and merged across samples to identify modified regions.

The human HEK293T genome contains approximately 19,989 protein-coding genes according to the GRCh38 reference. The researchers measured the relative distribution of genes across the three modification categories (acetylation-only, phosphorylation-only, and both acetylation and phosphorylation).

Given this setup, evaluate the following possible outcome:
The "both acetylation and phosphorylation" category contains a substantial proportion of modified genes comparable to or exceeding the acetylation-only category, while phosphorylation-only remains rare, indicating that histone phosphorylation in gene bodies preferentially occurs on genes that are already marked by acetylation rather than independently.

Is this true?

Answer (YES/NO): YES